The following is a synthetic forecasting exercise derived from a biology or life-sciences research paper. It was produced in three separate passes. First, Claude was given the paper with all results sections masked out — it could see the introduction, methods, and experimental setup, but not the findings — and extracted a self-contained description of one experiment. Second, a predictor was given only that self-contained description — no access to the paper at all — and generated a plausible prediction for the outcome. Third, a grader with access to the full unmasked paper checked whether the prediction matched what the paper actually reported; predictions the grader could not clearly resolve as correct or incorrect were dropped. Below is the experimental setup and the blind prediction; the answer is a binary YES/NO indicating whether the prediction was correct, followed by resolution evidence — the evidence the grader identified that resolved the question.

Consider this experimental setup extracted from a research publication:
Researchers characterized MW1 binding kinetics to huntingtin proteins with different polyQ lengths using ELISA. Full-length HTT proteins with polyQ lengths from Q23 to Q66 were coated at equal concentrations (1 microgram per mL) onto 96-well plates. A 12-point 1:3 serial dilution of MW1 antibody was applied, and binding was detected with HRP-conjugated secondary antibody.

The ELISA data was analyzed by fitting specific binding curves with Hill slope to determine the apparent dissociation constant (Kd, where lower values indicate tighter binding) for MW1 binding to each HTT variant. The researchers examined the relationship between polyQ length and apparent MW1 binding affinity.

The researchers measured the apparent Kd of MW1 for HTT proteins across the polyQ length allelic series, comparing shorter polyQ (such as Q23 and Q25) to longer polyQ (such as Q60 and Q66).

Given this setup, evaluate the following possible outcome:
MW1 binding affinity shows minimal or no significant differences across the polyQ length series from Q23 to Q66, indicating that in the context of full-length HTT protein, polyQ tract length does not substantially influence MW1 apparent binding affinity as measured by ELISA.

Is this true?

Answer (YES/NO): NO